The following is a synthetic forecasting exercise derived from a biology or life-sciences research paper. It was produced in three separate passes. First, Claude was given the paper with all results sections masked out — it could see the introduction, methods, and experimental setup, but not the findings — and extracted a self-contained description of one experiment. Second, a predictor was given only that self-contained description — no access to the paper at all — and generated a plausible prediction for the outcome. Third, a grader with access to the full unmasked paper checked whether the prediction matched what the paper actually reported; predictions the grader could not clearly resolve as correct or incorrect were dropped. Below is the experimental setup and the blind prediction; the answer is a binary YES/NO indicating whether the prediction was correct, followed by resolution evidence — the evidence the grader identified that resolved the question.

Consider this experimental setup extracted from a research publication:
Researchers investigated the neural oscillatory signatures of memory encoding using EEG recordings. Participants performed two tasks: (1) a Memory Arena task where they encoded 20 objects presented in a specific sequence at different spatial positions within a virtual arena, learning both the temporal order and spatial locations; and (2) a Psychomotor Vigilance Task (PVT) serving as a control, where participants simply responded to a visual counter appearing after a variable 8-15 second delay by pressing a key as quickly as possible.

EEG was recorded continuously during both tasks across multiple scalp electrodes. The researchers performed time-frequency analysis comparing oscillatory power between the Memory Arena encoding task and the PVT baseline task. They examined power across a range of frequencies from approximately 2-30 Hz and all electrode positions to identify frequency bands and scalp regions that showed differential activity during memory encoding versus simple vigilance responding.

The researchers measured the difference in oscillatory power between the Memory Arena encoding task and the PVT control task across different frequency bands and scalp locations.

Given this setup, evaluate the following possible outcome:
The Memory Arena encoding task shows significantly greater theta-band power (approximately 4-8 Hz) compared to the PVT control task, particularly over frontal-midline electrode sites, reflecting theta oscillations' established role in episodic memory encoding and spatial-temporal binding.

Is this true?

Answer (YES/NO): NO